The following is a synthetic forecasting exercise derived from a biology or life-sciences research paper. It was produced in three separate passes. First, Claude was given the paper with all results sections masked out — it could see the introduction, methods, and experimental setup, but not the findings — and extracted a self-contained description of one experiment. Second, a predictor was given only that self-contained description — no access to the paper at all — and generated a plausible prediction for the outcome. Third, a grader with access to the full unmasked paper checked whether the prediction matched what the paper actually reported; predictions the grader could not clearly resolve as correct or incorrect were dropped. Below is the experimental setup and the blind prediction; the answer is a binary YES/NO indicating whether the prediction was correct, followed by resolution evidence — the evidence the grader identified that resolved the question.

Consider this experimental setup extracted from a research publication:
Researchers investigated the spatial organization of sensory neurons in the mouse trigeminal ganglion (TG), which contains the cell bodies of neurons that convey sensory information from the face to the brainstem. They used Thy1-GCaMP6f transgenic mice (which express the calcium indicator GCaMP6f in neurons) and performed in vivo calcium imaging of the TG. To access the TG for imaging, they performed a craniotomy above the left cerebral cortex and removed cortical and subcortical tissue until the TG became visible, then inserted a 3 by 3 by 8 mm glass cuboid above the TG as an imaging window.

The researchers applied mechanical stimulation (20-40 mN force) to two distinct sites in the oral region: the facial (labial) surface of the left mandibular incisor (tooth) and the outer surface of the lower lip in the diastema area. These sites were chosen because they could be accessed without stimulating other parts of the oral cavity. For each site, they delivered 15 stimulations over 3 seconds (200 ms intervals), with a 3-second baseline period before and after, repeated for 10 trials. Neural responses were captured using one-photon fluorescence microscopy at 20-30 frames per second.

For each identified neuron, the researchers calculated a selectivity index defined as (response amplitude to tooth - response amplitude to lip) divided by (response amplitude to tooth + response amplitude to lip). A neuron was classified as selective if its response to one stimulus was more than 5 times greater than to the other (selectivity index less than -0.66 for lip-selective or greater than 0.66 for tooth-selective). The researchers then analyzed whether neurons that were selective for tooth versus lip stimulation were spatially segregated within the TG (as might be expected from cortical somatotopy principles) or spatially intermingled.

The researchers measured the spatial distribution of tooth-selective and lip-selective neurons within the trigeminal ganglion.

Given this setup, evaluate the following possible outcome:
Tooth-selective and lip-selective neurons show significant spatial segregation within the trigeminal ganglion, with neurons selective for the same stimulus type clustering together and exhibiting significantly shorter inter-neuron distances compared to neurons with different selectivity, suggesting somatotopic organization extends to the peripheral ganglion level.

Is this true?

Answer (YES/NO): NO